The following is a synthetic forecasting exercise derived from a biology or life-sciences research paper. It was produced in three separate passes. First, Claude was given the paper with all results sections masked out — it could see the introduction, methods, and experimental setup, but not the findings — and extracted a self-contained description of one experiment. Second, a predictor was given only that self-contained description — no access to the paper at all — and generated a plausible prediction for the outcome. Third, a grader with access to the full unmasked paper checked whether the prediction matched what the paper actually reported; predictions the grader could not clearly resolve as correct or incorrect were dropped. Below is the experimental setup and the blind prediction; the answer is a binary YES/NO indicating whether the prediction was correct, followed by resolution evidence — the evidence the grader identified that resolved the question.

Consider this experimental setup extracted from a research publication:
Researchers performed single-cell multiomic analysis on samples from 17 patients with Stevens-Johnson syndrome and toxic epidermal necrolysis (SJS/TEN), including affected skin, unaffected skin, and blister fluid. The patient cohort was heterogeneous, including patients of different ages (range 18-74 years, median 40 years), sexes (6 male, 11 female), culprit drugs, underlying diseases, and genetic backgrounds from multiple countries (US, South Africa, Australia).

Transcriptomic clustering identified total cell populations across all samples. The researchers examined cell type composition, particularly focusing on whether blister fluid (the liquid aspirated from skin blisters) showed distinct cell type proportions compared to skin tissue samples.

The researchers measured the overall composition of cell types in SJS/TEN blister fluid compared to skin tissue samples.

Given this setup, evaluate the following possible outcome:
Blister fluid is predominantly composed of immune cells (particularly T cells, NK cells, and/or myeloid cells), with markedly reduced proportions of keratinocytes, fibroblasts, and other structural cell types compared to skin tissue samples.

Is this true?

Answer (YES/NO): YES